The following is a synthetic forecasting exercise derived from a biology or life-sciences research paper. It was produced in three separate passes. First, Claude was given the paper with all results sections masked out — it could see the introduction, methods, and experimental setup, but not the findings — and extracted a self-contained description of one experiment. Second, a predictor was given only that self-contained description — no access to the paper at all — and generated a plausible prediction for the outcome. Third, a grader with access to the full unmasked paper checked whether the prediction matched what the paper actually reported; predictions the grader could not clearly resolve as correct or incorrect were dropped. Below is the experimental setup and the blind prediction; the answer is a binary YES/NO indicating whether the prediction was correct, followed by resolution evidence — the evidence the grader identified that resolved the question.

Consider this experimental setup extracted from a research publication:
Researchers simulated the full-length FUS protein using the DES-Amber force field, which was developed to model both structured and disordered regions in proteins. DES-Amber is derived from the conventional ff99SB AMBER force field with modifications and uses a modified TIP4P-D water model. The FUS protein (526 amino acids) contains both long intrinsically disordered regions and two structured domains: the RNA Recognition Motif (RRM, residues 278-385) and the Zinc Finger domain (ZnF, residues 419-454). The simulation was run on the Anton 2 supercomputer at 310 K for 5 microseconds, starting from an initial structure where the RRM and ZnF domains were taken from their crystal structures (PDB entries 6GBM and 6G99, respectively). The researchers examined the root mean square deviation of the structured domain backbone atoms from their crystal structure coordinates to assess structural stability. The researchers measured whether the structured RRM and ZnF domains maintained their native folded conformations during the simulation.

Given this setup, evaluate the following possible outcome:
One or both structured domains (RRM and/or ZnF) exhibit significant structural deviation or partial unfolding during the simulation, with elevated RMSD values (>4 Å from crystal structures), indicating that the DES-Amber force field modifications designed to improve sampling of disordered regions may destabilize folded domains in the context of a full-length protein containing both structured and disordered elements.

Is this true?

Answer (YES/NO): YES